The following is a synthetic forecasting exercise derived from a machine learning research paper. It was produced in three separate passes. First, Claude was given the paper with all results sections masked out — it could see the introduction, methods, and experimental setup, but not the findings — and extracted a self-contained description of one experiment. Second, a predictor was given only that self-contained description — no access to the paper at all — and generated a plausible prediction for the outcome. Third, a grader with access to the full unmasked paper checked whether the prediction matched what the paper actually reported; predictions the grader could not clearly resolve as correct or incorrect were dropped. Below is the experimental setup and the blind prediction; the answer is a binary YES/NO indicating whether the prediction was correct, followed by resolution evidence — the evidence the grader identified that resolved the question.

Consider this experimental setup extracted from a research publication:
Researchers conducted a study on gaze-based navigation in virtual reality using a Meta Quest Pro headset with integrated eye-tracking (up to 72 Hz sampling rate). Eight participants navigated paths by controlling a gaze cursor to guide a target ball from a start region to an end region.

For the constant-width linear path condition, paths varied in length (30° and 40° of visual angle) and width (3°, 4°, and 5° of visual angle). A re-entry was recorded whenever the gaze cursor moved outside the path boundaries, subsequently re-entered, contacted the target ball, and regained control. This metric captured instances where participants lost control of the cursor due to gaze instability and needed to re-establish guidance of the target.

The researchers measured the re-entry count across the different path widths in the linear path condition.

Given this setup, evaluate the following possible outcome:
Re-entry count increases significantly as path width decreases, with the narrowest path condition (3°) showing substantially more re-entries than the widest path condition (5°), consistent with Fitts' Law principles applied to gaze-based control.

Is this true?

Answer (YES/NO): NO